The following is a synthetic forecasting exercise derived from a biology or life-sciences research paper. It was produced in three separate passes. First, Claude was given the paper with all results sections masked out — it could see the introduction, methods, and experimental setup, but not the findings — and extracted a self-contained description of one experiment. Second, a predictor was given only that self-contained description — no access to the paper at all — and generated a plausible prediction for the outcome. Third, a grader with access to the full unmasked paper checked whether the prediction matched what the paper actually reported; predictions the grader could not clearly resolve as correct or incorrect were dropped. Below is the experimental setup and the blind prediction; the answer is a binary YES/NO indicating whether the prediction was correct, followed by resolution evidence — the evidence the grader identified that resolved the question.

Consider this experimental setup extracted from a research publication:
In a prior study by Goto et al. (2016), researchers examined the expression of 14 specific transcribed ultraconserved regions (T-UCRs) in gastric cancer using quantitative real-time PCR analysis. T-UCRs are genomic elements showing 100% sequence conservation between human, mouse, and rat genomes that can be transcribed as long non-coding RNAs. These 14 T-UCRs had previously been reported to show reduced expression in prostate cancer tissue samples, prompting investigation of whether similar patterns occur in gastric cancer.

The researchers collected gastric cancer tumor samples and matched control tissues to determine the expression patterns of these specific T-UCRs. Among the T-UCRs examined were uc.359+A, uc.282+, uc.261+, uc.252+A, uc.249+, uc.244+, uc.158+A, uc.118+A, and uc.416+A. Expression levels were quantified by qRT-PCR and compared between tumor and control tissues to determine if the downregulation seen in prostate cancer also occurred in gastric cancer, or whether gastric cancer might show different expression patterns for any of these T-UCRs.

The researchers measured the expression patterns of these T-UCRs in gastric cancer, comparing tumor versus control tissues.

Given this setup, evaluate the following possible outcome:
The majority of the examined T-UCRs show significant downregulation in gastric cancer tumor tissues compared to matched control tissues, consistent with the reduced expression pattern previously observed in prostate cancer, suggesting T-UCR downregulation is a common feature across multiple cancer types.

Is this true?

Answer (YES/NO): YES